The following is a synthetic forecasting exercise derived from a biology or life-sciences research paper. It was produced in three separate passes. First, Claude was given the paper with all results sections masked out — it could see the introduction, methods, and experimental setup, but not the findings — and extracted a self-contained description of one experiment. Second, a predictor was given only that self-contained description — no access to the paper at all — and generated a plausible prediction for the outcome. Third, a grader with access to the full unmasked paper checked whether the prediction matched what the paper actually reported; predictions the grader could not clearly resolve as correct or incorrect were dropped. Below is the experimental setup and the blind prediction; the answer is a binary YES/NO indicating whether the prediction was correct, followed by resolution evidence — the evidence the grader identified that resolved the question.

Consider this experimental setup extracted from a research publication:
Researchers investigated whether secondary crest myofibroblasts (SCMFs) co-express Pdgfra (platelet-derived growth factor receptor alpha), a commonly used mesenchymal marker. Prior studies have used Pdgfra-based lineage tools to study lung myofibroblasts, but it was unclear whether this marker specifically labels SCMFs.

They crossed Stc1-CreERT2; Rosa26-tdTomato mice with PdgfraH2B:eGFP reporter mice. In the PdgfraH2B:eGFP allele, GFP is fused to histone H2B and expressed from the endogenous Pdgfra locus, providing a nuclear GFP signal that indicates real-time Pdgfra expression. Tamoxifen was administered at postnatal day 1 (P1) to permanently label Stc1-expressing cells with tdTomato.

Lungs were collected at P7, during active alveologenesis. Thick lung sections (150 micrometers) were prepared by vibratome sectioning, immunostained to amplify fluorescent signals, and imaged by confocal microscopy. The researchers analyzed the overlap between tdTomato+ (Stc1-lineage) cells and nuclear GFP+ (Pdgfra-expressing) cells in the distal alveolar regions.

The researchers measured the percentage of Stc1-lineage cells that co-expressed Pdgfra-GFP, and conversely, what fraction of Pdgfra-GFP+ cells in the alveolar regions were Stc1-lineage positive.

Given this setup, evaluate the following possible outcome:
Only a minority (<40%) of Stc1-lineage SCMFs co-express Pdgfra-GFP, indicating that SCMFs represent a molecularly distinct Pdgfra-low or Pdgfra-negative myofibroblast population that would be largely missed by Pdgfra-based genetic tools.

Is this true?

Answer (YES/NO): NO